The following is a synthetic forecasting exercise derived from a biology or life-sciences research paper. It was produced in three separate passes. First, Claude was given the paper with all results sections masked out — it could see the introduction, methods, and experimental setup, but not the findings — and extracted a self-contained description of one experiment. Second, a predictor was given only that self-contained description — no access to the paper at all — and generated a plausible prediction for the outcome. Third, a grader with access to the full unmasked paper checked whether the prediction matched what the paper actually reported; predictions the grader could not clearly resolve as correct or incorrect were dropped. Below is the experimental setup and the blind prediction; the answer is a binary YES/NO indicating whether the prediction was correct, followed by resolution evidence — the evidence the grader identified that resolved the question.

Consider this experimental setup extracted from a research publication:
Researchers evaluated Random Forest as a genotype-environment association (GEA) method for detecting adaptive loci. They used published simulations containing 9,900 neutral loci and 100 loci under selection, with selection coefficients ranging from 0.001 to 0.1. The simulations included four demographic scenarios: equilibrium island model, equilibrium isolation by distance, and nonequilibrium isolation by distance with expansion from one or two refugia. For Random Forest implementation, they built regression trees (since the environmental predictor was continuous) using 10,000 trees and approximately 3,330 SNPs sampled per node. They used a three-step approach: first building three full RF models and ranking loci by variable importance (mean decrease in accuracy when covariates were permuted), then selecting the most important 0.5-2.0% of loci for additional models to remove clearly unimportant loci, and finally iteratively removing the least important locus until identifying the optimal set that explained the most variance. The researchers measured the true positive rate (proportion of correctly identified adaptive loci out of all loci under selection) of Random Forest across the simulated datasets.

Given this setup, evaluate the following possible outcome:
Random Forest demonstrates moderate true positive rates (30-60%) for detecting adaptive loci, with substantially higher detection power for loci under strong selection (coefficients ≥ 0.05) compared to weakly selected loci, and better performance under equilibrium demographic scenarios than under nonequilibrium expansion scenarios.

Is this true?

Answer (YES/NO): NO